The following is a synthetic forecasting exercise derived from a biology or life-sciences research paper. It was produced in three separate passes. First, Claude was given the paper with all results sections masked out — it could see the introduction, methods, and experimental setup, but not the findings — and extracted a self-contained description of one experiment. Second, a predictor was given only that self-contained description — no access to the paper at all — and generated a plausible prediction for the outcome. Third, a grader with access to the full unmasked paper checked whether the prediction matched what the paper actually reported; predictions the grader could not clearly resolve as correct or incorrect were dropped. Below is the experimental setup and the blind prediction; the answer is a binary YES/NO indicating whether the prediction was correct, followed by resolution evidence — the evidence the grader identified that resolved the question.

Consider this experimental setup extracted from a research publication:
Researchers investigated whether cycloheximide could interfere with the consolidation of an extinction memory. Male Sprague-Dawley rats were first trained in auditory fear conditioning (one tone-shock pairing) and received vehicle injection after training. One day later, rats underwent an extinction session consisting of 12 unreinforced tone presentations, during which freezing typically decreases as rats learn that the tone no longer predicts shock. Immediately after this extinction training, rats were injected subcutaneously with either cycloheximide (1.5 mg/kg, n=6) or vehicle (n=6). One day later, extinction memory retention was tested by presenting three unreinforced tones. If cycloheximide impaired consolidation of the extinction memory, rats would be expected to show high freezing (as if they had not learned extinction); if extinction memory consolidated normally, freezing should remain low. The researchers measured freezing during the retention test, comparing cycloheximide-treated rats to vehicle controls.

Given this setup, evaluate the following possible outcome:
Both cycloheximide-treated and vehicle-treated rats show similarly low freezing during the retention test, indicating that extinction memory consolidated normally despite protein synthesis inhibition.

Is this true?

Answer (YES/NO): NO